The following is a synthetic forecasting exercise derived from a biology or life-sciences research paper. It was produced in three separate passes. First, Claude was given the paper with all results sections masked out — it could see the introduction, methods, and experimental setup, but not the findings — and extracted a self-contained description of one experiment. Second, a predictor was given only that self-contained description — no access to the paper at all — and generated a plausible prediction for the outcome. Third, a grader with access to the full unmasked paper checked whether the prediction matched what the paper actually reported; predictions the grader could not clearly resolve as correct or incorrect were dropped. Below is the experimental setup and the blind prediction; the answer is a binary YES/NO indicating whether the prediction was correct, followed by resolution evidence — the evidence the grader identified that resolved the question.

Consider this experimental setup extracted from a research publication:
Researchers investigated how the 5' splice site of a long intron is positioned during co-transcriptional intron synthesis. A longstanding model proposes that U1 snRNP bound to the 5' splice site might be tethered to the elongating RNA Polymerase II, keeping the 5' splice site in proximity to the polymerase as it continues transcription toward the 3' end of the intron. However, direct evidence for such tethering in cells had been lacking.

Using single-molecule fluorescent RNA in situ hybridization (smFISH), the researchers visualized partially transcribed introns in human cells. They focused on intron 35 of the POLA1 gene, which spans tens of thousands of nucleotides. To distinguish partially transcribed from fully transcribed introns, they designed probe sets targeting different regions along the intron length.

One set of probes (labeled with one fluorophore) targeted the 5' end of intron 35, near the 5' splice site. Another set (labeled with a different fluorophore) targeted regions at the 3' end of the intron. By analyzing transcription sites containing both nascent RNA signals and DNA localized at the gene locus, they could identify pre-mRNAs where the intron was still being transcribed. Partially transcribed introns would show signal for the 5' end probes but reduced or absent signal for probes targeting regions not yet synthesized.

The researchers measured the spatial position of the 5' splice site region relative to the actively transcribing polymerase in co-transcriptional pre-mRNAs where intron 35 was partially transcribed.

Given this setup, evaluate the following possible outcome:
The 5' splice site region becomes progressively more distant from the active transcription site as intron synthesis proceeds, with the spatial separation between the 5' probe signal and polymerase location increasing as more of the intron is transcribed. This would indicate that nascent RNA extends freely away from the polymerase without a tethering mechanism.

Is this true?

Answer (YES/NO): NO